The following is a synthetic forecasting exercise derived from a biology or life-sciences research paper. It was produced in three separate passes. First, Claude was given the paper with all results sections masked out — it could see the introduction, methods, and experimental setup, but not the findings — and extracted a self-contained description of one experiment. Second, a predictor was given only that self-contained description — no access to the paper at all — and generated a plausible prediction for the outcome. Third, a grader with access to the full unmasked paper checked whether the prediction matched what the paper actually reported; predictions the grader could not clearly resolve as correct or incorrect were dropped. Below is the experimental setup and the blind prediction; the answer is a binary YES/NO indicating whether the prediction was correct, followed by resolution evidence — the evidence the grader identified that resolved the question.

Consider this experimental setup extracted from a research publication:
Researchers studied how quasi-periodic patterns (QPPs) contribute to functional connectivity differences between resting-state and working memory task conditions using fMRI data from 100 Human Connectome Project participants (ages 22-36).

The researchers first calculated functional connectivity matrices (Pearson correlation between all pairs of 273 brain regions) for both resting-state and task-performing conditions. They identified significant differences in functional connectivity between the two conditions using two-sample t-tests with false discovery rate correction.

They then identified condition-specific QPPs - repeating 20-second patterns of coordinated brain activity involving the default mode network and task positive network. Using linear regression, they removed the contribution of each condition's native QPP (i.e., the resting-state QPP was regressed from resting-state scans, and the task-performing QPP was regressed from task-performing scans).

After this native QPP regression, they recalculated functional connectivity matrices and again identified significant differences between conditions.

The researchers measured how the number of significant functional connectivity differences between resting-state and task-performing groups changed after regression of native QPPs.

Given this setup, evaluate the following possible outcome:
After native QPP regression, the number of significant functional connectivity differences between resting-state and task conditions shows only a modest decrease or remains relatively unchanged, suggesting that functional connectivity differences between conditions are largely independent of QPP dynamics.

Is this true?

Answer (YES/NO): NO